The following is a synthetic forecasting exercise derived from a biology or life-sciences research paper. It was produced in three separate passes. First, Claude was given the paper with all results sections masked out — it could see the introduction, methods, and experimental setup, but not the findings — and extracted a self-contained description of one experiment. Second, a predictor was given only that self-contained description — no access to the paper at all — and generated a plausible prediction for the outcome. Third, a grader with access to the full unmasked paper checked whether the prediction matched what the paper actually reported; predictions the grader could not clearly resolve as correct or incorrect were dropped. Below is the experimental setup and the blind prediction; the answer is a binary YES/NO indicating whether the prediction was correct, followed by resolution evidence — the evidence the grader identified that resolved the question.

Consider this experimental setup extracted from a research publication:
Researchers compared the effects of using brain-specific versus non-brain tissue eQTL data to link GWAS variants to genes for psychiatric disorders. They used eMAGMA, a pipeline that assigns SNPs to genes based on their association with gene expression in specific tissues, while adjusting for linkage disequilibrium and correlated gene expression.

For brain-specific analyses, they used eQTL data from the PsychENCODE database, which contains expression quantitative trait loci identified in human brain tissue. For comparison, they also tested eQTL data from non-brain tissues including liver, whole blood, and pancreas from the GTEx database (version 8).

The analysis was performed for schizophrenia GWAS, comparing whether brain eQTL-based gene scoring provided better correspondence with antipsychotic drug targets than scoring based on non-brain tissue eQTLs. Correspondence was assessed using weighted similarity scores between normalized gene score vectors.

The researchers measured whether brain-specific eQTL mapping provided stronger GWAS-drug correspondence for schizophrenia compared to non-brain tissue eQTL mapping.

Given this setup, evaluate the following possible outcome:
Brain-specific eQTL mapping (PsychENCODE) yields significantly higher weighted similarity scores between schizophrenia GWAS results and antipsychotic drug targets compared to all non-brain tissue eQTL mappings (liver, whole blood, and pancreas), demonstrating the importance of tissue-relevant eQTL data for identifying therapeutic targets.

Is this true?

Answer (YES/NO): NO